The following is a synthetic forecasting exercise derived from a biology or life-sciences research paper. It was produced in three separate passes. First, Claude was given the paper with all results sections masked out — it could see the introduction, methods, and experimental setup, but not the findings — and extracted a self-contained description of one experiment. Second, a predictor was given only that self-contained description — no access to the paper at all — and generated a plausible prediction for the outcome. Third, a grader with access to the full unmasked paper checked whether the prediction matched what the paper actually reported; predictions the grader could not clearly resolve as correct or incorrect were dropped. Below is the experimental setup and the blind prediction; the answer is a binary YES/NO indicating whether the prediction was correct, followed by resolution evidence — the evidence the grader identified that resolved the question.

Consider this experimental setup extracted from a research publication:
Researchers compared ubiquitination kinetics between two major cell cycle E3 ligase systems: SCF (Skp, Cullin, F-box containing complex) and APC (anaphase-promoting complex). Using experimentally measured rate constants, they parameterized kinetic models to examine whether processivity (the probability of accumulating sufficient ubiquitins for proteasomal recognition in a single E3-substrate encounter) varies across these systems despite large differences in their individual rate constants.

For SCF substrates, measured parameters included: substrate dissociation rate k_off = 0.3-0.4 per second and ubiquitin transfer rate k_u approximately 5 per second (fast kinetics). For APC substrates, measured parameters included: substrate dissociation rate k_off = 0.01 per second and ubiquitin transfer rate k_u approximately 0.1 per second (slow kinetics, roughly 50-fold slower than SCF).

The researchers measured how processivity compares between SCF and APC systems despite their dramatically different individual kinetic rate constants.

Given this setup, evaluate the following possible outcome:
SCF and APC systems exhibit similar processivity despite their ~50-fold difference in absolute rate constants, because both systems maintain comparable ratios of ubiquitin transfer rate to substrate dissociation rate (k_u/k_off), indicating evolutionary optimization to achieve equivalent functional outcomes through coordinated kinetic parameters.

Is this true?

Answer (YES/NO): YES